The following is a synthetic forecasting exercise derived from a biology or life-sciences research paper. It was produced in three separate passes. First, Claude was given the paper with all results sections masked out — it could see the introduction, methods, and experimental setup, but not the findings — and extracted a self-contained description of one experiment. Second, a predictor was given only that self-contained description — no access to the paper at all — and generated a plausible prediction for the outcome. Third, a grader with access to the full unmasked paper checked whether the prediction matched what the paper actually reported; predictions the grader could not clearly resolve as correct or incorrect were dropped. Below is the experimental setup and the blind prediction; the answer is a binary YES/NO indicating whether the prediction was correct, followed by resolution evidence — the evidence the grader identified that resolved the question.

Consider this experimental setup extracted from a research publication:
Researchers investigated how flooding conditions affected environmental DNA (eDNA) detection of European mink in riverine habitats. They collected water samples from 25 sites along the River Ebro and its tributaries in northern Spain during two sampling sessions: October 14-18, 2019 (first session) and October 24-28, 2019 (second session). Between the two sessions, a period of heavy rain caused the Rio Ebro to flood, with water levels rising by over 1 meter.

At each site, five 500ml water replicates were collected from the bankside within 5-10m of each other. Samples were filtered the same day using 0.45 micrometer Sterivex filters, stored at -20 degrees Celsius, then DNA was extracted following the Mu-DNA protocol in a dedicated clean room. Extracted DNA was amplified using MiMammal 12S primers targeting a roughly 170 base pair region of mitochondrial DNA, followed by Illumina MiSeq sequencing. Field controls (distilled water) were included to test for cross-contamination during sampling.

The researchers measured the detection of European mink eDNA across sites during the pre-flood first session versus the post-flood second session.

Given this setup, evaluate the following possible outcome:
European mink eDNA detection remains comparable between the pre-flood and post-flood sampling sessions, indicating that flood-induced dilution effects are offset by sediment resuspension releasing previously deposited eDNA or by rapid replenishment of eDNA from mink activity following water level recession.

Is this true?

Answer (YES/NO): NO